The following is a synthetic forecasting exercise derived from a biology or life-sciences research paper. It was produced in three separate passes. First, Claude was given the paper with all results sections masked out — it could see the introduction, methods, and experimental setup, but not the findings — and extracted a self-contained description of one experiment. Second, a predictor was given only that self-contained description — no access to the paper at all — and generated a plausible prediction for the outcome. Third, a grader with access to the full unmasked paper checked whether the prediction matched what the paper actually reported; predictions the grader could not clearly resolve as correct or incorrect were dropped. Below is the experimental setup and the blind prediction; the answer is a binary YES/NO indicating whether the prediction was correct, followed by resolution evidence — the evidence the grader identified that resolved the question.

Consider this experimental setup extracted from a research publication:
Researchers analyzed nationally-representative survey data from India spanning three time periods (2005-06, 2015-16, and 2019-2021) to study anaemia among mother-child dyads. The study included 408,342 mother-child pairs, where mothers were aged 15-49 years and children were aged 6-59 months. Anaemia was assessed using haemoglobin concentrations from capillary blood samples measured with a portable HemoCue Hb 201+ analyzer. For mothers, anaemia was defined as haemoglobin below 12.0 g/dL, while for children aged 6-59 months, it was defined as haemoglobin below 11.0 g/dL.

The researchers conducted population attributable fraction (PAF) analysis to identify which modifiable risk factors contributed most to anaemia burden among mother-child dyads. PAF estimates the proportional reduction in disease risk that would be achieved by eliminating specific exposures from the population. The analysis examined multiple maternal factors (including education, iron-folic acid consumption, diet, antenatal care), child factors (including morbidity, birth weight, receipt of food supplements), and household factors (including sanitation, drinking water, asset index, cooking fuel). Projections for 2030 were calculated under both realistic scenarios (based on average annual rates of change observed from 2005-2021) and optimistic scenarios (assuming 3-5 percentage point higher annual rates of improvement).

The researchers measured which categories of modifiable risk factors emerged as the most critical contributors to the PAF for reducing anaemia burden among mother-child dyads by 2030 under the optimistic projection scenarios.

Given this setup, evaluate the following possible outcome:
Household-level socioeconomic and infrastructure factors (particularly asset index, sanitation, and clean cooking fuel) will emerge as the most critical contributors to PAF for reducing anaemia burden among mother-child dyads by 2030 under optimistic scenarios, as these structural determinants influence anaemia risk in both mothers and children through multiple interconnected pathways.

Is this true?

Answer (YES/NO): NO